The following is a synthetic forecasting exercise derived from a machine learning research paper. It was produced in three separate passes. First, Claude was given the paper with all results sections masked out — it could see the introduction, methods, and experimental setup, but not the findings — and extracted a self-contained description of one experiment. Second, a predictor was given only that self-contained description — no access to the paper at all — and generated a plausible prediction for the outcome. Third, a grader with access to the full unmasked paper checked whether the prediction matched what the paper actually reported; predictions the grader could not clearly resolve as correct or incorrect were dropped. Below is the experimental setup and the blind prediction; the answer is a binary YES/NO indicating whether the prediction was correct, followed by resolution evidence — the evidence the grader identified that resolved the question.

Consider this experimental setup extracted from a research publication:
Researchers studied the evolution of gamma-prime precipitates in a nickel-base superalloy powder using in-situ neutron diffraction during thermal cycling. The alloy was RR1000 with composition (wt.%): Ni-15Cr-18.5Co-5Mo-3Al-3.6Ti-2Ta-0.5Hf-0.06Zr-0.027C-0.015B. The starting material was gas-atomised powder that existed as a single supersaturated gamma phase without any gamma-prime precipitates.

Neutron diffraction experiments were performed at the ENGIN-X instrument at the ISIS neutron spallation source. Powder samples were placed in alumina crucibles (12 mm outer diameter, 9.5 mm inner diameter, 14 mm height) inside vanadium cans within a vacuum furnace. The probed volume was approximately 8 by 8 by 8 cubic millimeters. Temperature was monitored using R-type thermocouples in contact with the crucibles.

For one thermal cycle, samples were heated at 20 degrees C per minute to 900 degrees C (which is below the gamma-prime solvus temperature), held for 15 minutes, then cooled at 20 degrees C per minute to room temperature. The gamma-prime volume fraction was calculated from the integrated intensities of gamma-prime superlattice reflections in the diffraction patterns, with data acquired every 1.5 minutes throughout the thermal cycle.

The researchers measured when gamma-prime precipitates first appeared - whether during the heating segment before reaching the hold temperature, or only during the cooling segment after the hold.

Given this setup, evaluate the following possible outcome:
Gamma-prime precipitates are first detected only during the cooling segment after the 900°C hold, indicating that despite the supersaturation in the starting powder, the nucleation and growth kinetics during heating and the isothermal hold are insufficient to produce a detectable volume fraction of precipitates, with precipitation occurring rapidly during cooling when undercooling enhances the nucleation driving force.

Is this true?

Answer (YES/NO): NO